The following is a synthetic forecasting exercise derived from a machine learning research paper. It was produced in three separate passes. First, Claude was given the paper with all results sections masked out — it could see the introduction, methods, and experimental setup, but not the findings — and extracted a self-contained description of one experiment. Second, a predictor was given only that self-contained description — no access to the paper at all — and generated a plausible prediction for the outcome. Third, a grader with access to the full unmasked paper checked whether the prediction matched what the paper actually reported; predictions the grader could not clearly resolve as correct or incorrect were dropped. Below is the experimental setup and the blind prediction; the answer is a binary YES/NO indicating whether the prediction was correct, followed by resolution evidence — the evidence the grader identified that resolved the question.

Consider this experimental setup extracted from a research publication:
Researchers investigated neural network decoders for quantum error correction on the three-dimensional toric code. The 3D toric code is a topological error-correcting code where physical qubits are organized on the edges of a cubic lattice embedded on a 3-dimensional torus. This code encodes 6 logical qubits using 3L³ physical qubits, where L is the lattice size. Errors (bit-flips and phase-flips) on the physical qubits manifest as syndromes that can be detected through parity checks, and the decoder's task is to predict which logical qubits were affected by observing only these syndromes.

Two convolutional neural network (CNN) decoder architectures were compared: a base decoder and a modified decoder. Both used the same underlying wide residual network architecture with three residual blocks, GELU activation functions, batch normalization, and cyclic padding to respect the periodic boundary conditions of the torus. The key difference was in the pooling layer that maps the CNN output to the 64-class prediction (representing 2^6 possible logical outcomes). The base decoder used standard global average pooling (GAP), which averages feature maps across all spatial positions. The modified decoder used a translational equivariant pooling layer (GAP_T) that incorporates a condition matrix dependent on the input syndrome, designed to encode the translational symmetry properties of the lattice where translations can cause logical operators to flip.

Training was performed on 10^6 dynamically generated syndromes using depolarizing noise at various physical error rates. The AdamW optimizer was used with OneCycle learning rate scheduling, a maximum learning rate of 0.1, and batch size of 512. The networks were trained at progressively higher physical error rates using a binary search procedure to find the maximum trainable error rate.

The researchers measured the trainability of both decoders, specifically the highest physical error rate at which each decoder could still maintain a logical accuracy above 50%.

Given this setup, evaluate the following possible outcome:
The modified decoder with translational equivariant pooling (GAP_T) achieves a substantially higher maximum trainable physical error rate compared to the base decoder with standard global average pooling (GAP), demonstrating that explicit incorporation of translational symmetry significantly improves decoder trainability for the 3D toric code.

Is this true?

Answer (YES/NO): YES